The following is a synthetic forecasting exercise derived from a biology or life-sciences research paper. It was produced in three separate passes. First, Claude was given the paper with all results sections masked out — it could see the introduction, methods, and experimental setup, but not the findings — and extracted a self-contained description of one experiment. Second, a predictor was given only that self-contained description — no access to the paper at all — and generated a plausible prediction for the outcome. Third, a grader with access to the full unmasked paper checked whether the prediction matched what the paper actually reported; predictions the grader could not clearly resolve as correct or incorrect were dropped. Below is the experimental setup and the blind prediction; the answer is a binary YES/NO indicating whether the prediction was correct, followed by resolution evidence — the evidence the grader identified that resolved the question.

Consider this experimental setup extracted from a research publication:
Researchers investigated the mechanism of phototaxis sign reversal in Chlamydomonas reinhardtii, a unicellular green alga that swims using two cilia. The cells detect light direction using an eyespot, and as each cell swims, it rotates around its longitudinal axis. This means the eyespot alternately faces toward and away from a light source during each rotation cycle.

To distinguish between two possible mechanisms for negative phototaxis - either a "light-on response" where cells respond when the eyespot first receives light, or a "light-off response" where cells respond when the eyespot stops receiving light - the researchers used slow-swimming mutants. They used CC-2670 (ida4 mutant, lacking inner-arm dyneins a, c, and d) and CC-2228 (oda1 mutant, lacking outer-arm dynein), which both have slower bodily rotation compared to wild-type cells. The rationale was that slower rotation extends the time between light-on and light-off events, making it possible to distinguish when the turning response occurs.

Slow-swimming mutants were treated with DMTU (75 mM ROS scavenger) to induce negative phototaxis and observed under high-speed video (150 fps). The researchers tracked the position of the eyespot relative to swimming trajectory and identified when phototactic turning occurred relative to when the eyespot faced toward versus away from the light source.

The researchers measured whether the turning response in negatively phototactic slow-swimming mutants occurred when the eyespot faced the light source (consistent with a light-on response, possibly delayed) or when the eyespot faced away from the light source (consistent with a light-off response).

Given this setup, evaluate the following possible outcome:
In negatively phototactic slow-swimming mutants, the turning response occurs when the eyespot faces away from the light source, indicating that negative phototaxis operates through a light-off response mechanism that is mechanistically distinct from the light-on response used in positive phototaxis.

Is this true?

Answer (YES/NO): YES